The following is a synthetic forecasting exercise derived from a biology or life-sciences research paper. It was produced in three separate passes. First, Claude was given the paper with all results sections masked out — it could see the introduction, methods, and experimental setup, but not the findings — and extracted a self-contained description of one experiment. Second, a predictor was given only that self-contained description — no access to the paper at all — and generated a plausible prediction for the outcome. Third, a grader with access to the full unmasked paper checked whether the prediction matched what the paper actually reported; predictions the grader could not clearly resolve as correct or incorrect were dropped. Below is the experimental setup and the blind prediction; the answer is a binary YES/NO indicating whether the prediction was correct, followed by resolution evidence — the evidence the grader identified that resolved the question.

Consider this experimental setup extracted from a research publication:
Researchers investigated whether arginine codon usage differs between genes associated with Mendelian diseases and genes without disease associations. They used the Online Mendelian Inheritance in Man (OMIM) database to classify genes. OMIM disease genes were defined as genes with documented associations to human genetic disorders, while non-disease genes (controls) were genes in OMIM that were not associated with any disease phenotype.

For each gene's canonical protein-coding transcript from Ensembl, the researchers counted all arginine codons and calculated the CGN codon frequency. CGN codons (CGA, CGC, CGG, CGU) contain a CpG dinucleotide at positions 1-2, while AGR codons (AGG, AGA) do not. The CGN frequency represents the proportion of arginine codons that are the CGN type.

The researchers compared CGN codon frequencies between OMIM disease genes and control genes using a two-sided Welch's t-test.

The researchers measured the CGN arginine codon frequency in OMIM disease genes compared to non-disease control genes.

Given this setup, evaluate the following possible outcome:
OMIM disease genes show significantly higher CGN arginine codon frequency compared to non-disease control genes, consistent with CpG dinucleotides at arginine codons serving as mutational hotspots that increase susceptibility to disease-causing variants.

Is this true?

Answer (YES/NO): YES